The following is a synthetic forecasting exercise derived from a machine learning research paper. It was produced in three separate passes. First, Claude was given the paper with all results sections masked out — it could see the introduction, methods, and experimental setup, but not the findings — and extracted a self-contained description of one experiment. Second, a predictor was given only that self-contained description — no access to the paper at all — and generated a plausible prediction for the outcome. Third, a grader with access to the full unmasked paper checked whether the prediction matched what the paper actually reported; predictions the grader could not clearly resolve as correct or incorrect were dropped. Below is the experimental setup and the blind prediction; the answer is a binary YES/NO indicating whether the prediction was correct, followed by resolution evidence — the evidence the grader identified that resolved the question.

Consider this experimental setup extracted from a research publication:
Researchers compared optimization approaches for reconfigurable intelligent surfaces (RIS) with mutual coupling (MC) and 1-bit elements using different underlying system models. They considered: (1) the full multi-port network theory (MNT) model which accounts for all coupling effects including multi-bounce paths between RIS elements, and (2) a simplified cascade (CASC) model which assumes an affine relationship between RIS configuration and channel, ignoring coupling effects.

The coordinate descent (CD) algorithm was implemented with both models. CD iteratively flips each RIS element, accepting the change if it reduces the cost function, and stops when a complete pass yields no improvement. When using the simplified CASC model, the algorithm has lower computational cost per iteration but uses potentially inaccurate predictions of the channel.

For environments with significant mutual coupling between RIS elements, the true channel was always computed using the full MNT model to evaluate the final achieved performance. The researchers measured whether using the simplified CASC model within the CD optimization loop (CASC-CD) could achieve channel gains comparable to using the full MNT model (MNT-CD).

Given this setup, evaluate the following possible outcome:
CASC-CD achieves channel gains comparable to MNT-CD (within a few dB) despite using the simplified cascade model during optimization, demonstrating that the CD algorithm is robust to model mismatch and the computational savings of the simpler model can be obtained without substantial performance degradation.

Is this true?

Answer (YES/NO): NO